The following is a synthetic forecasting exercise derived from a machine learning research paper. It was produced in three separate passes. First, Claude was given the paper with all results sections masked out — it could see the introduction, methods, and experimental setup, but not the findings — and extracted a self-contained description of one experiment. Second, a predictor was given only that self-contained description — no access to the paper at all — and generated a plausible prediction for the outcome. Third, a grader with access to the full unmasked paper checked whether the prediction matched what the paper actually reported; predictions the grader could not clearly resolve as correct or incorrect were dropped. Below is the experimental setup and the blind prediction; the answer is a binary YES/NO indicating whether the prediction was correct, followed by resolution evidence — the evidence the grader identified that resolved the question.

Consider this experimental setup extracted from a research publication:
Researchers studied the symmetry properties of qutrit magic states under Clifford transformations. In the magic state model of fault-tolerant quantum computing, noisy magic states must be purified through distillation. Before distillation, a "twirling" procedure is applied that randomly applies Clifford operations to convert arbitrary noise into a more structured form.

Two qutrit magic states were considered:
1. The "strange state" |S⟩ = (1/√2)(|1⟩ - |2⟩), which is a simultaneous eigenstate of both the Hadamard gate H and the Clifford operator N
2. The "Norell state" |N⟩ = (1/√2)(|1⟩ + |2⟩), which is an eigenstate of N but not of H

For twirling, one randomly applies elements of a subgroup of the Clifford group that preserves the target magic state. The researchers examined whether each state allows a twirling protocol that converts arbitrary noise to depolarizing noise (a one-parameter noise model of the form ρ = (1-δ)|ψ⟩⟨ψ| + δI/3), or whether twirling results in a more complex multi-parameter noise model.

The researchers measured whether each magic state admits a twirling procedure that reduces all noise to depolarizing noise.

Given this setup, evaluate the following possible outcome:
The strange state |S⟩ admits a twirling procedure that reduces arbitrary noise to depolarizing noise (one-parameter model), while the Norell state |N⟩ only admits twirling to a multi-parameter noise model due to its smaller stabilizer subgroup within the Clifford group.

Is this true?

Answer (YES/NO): YES